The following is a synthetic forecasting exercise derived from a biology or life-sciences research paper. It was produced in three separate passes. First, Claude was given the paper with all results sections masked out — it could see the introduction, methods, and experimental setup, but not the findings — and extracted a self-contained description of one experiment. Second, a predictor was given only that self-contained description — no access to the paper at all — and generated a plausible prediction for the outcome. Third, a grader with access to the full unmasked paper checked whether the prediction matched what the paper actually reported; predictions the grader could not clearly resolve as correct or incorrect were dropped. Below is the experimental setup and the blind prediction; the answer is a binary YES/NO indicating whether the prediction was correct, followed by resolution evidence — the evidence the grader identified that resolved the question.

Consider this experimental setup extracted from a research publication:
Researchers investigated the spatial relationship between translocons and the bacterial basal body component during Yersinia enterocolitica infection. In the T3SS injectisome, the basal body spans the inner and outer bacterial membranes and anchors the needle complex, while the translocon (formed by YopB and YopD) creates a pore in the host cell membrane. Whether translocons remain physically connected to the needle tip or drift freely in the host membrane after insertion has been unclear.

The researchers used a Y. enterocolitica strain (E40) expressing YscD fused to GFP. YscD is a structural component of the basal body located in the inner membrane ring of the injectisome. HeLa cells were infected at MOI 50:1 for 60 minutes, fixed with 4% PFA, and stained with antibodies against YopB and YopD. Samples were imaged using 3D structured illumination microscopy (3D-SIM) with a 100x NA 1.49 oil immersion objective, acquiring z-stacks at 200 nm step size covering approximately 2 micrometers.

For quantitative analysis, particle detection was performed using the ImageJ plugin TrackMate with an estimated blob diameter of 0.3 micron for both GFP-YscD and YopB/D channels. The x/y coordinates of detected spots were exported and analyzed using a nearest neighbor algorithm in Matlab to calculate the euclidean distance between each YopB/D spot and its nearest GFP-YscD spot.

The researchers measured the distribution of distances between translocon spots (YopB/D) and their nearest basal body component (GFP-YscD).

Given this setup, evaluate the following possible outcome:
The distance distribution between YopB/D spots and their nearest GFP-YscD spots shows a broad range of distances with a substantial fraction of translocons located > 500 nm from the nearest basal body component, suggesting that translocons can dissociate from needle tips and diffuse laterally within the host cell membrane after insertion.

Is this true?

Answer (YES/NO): NO